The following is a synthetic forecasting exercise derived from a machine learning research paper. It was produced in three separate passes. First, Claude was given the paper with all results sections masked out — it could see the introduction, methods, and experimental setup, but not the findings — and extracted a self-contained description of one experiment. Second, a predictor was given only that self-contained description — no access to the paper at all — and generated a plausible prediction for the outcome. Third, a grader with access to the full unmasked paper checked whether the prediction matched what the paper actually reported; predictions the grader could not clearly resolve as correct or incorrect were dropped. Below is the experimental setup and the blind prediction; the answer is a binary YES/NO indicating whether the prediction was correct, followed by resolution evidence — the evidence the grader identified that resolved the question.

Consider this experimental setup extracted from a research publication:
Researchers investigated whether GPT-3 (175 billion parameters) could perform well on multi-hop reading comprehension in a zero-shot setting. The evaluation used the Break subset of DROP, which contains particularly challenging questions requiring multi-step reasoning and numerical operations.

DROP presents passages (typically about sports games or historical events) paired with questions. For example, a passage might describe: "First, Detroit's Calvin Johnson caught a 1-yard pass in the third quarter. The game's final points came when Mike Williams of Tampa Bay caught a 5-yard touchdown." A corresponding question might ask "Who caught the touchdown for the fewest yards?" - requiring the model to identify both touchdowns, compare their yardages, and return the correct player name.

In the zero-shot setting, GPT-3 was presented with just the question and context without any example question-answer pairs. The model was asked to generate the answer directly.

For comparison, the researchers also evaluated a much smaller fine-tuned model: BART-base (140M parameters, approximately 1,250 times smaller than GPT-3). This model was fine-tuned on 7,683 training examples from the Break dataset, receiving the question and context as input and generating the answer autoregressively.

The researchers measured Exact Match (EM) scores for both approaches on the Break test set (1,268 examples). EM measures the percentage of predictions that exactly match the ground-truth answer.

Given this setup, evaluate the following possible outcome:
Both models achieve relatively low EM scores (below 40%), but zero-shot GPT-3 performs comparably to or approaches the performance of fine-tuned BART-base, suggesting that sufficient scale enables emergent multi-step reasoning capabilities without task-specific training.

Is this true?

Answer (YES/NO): NO